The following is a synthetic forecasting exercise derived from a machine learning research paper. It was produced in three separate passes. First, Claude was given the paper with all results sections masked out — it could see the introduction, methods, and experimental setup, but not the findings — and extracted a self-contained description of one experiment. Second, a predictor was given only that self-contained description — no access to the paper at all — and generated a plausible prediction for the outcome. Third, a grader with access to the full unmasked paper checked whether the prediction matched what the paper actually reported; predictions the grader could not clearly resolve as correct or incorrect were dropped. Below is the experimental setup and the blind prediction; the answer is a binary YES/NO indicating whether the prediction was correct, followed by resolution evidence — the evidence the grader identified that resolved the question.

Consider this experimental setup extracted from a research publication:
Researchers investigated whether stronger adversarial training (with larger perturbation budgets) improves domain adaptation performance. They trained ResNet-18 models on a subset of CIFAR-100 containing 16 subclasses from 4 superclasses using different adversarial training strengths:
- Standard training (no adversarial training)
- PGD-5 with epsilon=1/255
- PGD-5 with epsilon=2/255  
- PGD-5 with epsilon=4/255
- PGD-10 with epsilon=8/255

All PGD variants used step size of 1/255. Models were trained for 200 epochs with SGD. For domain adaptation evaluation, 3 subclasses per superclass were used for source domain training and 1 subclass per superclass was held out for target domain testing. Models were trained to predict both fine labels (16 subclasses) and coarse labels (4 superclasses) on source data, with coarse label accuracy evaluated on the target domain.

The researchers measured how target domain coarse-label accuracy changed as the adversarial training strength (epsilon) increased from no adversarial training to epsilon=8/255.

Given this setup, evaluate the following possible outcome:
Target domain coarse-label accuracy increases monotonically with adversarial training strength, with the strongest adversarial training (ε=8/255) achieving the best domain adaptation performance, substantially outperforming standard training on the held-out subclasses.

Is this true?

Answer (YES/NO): NO